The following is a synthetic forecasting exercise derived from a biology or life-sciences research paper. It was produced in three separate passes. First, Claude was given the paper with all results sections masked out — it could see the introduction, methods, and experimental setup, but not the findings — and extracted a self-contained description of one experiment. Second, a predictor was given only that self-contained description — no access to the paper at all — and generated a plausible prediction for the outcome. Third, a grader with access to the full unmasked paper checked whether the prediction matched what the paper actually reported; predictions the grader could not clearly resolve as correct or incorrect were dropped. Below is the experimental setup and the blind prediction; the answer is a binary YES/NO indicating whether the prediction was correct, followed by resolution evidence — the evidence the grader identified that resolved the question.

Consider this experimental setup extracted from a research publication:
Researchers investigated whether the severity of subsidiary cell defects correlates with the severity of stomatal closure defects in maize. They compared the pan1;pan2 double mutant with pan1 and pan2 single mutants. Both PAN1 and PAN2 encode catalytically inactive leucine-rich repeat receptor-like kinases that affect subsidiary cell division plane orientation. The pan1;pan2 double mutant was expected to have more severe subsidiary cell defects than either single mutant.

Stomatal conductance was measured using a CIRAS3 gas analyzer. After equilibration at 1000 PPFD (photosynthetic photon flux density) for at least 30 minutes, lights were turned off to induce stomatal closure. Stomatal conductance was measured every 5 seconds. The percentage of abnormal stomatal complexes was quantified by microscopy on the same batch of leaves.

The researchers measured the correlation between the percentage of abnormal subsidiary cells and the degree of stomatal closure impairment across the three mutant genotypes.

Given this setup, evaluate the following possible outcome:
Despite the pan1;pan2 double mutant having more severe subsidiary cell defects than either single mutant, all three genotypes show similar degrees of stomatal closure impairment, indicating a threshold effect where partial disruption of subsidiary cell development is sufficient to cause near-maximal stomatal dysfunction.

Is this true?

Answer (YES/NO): NO